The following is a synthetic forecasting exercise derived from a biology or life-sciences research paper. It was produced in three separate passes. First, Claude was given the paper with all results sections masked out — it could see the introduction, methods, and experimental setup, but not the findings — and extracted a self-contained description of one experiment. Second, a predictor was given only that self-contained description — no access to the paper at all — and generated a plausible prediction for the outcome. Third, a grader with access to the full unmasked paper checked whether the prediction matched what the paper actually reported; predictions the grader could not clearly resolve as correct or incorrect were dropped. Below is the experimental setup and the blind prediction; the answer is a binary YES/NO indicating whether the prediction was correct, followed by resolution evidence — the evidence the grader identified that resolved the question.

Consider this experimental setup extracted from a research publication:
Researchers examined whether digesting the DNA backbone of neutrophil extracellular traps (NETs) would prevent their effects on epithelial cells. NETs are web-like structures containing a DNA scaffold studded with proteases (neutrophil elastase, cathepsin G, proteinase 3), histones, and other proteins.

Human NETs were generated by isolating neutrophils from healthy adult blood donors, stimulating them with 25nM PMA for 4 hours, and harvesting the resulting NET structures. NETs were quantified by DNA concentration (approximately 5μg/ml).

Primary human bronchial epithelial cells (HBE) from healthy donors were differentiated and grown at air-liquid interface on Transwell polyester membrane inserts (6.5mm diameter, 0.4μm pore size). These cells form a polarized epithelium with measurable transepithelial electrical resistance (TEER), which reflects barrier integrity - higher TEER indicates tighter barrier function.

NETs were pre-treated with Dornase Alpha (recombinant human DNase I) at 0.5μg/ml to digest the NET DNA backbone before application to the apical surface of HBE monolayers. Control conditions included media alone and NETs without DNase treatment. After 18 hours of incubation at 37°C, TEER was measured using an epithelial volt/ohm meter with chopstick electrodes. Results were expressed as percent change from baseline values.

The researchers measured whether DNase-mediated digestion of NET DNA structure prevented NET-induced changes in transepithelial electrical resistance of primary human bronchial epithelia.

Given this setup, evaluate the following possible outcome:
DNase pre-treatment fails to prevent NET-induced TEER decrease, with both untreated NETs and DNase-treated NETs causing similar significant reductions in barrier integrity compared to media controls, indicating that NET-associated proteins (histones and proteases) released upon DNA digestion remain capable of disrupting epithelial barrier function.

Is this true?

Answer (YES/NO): YES